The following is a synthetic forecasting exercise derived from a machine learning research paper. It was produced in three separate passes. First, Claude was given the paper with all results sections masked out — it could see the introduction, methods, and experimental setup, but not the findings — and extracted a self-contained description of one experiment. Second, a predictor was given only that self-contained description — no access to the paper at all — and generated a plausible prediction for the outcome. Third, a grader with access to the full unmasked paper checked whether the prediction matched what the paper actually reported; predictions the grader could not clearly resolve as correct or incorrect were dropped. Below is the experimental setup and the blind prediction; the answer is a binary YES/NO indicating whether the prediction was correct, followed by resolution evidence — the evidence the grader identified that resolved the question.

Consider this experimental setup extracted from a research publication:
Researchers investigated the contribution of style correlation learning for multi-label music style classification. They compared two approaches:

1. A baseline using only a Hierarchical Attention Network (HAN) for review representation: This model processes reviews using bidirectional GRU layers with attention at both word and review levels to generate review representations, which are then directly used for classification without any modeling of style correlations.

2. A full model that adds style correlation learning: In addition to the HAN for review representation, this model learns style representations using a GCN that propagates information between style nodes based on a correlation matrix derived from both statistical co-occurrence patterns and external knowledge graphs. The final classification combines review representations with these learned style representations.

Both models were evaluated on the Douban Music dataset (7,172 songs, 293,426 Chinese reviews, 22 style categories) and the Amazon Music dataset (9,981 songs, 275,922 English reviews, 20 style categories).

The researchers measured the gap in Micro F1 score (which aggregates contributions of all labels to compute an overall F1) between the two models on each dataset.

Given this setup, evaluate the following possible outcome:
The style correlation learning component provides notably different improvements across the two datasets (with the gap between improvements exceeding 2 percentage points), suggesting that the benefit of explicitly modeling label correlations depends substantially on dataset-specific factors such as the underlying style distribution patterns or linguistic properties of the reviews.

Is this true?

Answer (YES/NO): YES